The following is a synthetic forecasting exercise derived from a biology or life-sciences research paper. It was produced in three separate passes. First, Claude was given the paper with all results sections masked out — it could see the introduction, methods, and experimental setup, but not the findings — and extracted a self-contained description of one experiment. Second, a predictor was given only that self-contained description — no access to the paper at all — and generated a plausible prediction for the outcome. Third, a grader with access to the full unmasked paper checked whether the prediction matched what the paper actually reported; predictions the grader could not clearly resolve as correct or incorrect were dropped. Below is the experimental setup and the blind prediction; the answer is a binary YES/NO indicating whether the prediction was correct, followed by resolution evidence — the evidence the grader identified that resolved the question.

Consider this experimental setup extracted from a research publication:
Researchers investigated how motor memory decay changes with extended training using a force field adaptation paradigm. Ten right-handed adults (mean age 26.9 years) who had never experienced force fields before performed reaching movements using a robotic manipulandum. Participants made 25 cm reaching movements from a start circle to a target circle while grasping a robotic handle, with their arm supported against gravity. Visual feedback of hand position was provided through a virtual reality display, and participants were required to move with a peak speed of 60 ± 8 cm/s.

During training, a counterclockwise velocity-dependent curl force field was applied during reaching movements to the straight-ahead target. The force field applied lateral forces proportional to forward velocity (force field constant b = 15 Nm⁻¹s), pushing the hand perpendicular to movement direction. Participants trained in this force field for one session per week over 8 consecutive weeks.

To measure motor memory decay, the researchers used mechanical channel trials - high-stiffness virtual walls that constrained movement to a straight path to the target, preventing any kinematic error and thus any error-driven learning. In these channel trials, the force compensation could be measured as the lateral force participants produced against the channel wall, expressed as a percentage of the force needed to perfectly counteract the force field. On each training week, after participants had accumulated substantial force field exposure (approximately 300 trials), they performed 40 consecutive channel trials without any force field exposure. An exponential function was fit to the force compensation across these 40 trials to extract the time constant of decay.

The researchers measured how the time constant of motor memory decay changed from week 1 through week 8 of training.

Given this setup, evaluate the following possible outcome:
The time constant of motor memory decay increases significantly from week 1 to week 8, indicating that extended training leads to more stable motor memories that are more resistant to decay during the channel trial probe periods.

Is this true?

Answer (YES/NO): NO